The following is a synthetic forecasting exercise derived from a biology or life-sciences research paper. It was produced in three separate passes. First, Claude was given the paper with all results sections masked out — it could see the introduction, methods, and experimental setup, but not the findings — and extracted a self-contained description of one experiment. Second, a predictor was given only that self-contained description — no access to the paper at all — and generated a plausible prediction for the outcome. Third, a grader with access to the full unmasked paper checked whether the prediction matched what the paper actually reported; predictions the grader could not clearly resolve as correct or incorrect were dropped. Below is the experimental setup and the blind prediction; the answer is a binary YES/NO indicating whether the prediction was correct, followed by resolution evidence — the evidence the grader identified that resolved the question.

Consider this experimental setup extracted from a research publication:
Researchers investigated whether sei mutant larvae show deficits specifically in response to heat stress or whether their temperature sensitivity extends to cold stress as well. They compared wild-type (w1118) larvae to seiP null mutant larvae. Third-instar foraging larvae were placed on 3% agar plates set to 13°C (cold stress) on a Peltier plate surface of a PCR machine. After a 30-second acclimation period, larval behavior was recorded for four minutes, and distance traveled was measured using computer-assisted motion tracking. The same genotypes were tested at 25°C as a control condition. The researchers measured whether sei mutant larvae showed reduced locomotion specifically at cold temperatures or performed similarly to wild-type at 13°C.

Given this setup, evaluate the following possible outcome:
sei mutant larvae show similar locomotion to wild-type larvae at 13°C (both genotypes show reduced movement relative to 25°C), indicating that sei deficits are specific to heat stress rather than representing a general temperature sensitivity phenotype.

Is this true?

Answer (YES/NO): YES